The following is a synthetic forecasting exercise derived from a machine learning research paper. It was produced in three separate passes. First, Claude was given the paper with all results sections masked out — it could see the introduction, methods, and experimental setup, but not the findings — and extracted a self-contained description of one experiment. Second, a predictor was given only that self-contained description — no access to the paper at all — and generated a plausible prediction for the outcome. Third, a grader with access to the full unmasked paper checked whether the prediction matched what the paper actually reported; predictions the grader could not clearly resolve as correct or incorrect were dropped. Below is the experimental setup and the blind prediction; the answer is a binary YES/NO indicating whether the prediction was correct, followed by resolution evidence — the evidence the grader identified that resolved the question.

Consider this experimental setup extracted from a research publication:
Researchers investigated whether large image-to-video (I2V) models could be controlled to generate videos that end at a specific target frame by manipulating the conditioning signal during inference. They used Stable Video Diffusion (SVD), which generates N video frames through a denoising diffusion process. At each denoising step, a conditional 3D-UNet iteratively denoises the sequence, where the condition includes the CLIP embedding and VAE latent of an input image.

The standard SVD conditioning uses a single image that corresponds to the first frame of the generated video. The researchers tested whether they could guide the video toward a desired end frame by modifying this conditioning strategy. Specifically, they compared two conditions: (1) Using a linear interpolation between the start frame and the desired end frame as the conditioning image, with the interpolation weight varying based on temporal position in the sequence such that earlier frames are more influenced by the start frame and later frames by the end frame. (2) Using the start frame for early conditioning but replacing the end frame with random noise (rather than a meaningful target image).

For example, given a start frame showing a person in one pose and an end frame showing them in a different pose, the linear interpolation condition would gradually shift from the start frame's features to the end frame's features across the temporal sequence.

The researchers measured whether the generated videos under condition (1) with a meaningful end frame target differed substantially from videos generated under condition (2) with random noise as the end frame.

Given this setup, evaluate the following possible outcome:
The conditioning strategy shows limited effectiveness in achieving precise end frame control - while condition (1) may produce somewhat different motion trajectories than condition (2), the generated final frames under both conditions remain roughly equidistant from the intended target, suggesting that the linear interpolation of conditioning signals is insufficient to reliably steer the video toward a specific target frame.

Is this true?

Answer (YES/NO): YES